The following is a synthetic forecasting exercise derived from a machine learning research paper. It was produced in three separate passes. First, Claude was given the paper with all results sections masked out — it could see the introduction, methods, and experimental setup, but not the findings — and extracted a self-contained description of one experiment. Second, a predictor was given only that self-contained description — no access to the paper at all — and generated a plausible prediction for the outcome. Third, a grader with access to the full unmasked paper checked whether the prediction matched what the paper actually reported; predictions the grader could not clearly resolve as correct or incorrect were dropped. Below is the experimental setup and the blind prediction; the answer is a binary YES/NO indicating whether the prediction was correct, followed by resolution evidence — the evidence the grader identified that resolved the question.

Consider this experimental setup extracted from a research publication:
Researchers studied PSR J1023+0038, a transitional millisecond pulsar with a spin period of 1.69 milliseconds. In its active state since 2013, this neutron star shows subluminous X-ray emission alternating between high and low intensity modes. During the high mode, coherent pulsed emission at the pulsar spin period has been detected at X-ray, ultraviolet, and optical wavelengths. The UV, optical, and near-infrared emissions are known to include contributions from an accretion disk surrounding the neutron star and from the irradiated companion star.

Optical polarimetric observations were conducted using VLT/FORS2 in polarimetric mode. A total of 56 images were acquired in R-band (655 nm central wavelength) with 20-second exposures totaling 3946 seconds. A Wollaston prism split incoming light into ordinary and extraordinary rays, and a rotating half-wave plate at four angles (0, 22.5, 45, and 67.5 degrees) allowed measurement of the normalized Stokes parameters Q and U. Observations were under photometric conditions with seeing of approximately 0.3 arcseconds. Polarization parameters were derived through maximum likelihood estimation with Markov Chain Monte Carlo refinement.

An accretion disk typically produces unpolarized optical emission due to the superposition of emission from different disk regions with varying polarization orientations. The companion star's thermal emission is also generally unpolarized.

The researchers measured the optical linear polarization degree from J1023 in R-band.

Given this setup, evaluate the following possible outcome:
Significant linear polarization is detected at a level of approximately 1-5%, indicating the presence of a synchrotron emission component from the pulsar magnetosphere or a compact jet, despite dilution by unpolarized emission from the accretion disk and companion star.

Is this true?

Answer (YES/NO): NO